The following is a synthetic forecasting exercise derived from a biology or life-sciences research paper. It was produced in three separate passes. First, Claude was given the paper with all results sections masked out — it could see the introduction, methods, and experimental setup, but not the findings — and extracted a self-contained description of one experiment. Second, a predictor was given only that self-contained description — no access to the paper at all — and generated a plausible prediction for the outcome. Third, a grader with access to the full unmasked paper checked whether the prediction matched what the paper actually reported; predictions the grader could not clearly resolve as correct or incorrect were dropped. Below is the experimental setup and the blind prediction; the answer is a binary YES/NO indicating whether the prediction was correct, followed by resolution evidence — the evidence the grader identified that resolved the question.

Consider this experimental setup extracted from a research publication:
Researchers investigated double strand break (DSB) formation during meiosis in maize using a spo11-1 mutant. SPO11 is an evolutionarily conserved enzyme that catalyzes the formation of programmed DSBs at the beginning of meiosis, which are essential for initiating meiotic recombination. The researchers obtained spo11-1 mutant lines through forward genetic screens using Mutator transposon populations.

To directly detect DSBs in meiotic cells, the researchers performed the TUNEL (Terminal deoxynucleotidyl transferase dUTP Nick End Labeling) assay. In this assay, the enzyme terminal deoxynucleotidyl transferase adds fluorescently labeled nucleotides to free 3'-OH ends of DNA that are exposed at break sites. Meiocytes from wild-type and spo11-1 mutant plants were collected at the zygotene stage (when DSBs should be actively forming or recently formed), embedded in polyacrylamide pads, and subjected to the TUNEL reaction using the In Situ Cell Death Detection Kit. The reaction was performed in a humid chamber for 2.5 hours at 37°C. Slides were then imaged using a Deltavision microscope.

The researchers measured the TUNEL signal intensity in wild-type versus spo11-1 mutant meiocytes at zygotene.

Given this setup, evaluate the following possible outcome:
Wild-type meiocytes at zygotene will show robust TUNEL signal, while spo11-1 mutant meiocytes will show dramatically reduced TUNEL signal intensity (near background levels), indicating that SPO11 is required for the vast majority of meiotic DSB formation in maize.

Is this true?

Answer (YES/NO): YES